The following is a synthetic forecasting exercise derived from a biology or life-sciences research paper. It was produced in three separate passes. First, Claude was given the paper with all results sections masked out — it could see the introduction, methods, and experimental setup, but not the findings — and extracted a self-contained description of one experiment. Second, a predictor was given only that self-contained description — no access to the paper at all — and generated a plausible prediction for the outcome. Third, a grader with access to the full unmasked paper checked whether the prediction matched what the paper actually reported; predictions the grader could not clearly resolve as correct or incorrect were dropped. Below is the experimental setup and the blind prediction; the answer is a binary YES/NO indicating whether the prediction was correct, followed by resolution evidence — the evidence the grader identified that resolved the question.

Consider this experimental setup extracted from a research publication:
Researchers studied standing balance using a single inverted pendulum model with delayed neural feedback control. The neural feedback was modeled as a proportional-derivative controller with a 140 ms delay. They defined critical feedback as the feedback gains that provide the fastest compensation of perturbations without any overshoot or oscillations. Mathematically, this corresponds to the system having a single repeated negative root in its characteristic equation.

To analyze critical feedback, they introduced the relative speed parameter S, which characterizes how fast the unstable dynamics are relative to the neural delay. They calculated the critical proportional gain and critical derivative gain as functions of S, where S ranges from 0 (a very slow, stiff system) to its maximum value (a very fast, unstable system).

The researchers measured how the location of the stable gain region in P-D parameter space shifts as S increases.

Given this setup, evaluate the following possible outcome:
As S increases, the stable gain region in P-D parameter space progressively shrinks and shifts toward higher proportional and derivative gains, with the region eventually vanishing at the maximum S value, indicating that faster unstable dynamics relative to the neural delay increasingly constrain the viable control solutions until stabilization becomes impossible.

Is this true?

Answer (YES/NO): YES